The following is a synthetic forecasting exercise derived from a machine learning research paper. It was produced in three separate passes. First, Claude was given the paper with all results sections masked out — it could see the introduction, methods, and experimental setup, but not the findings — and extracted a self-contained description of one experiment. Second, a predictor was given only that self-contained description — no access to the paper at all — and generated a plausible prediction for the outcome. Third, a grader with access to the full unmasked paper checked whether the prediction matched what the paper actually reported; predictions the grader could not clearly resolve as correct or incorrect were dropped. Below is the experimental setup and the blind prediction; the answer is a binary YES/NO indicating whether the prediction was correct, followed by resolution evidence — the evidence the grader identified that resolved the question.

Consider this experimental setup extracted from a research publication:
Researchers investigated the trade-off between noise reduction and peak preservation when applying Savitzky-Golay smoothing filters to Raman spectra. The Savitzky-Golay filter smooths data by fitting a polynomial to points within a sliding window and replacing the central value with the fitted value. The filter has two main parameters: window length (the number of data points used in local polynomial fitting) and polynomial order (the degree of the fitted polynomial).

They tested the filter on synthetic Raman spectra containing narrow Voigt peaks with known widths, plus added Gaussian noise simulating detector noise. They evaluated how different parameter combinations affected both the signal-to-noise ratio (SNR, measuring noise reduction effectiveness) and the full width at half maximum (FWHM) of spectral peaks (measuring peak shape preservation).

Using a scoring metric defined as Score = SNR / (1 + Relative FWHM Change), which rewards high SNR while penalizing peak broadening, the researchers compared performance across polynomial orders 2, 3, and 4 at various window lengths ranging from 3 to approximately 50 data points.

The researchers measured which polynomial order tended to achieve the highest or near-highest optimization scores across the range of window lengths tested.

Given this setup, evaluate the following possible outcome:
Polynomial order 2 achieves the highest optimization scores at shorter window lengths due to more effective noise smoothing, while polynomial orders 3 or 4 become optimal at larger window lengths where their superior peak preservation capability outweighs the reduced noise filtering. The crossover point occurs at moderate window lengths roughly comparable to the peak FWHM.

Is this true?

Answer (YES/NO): NO